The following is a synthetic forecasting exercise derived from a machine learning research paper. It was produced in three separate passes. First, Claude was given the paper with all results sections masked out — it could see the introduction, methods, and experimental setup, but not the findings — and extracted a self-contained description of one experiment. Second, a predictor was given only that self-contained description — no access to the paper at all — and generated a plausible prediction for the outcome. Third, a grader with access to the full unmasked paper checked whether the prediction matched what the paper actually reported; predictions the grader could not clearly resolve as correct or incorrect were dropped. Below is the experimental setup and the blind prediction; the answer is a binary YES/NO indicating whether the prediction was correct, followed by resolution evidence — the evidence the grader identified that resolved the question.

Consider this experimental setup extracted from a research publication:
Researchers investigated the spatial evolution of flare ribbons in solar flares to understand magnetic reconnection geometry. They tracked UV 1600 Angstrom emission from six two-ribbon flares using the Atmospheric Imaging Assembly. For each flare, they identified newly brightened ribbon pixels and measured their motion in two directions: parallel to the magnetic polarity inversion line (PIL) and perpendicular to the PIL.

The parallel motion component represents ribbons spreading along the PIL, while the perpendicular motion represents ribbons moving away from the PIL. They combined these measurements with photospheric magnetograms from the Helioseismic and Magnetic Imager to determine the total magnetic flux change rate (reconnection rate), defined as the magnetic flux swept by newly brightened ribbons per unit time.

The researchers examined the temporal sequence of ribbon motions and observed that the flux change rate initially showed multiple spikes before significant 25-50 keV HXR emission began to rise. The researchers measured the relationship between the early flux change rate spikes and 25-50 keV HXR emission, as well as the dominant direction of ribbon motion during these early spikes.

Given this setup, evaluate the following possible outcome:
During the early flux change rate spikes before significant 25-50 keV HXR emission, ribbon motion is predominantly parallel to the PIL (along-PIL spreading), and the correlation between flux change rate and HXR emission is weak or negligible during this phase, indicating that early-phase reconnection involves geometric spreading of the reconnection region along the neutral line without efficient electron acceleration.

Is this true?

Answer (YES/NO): YES